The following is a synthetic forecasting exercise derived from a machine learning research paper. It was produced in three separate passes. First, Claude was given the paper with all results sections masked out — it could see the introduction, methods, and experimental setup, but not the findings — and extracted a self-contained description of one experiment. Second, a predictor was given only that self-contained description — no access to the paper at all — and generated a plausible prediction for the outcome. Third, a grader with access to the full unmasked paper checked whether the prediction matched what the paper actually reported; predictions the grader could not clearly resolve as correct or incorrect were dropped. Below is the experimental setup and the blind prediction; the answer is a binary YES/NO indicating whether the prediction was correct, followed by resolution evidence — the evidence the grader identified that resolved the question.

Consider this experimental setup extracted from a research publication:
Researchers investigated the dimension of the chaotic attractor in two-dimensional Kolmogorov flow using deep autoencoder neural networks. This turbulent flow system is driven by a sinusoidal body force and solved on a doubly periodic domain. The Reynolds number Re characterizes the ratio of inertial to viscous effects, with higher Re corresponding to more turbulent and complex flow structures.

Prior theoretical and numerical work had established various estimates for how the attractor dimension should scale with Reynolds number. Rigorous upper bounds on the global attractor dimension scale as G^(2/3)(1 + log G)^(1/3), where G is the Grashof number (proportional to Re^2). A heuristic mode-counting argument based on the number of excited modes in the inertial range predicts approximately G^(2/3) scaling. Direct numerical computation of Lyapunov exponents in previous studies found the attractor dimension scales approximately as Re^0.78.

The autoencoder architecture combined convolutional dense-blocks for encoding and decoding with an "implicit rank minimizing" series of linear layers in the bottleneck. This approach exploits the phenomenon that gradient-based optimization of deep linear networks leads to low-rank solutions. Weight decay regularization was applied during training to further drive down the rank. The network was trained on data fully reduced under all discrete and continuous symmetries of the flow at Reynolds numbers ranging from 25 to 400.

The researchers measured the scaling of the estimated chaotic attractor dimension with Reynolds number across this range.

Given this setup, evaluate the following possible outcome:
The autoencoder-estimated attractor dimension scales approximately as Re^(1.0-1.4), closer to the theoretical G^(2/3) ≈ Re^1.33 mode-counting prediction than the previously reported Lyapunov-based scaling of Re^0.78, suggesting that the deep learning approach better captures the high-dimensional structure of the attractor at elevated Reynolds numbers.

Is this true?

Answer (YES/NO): NO